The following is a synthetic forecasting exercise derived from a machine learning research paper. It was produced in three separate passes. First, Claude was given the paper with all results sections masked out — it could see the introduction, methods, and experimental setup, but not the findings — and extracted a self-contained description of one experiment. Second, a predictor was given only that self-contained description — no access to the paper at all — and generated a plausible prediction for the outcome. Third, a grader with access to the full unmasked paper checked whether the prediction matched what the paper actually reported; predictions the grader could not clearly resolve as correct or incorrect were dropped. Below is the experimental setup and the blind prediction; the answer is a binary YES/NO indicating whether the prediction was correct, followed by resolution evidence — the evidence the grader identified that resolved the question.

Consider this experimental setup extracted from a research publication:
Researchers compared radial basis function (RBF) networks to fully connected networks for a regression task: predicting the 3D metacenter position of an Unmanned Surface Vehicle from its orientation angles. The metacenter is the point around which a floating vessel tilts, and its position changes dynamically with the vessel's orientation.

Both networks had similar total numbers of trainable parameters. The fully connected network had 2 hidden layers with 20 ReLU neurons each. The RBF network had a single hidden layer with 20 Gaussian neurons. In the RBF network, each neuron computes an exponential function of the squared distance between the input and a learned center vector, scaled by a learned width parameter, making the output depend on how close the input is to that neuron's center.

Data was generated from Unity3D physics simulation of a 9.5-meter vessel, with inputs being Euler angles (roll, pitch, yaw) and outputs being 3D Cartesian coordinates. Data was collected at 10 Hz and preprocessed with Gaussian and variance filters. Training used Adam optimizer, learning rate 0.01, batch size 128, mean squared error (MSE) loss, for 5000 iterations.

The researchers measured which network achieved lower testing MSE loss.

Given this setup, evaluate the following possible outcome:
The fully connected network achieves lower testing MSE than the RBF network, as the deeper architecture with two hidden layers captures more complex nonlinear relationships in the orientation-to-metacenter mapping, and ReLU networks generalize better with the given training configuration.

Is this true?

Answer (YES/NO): NO